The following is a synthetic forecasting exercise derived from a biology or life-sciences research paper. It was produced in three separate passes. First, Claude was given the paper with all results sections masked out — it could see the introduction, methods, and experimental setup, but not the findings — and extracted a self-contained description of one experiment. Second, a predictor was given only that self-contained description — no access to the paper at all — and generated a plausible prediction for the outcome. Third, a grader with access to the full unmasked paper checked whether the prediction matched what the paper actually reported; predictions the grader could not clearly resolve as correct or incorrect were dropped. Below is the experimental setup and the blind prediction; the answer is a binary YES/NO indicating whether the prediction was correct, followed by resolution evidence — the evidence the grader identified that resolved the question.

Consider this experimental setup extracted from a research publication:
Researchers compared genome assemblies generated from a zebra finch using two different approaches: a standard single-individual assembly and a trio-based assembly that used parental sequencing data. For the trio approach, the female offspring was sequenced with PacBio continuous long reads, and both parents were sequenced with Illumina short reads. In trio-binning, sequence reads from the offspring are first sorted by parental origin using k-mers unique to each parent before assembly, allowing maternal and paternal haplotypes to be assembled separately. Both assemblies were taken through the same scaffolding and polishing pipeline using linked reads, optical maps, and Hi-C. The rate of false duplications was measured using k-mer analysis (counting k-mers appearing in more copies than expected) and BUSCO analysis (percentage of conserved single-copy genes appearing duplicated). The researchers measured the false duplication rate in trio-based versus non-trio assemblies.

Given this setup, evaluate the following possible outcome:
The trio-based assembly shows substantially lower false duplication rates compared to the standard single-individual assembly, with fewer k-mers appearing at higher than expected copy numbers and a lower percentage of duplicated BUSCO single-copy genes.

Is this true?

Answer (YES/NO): YES